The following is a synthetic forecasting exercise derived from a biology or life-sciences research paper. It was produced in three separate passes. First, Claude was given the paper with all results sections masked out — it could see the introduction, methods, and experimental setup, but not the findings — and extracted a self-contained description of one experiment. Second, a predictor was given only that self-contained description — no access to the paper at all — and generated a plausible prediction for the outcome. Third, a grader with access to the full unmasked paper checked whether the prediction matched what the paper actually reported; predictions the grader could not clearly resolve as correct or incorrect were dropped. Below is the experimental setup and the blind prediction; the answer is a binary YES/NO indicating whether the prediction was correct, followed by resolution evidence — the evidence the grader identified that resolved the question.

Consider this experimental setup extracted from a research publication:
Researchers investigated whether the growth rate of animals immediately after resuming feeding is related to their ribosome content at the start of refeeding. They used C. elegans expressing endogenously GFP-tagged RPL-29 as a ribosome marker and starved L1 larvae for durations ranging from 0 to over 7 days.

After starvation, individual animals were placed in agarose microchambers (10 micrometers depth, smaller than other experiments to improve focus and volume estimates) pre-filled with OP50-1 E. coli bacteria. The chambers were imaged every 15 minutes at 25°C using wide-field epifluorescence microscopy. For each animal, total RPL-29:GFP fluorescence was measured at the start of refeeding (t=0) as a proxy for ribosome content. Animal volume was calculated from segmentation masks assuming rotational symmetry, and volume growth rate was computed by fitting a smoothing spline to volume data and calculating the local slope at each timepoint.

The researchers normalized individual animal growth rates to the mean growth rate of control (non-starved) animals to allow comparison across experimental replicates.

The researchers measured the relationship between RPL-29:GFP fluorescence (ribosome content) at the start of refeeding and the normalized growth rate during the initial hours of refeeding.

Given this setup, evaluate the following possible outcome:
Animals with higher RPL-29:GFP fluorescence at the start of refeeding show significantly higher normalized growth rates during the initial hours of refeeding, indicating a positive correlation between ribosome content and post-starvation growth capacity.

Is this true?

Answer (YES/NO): YES